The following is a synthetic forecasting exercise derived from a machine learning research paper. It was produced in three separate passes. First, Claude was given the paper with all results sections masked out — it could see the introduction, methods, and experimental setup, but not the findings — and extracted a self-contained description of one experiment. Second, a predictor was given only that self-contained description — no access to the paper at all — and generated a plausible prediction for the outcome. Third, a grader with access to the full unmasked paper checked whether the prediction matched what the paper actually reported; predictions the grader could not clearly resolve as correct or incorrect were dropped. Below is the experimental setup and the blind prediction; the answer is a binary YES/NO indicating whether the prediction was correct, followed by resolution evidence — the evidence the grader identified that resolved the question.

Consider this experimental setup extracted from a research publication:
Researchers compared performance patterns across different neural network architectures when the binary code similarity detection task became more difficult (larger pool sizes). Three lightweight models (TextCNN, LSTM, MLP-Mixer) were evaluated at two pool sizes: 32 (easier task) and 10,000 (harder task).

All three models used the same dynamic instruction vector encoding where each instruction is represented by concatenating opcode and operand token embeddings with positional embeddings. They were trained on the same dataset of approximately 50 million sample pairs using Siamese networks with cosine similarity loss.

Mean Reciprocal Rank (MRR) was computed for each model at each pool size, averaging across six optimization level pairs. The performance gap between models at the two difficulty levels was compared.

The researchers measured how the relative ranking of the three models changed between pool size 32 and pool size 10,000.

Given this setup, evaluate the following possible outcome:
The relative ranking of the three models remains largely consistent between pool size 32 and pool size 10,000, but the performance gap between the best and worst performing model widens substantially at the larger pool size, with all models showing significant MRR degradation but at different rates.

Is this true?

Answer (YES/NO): YES